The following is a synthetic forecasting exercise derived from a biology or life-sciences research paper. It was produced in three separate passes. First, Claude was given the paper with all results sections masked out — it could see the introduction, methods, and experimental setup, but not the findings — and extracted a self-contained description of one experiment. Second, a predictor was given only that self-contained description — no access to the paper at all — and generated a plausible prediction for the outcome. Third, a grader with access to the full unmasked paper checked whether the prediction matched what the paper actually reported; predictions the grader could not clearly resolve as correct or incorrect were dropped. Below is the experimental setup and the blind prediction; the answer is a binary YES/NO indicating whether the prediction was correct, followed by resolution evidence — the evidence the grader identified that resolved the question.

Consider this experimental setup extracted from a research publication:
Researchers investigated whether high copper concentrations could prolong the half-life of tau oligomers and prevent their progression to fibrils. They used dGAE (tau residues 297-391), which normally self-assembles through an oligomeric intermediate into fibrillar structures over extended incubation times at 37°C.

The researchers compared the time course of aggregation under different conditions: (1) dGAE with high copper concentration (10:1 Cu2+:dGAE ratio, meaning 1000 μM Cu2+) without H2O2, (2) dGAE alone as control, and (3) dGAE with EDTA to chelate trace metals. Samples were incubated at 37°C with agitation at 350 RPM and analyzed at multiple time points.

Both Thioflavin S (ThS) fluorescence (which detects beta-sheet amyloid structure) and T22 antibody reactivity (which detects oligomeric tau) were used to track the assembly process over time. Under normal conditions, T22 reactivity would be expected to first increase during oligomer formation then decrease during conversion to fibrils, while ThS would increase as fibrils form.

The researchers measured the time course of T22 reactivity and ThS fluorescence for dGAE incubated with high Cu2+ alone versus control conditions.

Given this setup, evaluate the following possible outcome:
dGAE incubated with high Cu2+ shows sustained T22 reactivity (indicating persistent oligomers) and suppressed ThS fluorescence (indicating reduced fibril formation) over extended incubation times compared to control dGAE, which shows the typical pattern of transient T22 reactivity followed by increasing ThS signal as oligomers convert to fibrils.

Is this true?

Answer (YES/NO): YES